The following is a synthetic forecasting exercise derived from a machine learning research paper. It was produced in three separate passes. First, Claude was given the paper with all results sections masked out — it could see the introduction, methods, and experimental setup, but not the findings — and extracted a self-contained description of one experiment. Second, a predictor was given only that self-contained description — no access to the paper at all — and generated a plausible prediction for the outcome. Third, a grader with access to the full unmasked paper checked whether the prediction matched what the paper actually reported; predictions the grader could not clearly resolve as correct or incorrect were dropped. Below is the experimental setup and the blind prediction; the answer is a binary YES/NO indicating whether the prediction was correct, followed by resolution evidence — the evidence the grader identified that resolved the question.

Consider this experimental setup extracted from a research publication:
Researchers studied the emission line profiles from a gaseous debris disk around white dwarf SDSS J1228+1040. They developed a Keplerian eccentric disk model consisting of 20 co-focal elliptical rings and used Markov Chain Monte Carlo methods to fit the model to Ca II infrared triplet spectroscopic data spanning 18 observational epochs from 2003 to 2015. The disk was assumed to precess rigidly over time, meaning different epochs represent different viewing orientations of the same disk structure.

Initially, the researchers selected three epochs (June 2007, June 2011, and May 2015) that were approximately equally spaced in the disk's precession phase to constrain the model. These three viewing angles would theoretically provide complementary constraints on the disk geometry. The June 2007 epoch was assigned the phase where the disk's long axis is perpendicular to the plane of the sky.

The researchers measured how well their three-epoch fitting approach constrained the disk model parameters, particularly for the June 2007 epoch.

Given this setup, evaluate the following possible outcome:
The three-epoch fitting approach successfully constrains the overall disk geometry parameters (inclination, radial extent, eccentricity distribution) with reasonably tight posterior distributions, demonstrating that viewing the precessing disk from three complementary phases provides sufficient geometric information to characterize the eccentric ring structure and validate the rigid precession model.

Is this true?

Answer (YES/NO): NO